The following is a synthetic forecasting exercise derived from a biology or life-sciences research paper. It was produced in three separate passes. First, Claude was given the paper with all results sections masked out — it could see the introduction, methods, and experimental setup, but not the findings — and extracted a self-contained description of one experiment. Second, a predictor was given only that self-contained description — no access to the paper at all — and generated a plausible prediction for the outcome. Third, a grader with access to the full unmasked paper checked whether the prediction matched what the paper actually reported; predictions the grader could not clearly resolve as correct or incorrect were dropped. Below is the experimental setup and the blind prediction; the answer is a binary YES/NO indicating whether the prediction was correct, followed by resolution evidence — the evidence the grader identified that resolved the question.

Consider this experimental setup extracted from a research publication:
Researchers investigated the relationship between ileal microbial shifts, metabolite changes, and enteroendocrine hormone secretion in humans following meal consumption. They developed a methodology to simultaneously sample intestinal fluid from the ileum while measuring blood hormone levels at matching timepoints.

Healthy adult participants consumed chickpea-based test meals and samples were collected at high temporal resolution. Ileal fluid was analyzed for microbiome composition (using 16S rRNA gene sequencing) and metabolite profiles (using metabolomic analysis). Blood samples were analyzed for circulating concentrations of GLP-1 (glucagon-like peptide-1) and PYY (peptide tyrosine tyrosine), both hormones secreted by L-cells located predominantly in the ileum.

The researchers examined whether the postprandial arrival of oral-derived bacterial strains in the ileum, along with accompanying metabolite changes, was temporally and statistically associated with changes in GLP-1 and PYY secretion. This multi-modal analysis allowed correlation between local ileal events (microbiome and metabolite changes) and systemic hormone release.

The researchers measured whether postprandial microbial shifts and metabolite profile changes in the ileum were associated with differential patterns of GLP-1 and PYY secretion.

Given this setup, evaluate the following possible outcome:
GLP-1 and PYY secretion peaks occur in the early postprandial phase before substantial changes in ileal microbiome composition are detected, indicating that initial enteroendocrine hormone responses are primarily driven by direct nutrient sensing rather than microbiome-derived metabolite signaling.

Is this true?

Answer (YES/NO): NO